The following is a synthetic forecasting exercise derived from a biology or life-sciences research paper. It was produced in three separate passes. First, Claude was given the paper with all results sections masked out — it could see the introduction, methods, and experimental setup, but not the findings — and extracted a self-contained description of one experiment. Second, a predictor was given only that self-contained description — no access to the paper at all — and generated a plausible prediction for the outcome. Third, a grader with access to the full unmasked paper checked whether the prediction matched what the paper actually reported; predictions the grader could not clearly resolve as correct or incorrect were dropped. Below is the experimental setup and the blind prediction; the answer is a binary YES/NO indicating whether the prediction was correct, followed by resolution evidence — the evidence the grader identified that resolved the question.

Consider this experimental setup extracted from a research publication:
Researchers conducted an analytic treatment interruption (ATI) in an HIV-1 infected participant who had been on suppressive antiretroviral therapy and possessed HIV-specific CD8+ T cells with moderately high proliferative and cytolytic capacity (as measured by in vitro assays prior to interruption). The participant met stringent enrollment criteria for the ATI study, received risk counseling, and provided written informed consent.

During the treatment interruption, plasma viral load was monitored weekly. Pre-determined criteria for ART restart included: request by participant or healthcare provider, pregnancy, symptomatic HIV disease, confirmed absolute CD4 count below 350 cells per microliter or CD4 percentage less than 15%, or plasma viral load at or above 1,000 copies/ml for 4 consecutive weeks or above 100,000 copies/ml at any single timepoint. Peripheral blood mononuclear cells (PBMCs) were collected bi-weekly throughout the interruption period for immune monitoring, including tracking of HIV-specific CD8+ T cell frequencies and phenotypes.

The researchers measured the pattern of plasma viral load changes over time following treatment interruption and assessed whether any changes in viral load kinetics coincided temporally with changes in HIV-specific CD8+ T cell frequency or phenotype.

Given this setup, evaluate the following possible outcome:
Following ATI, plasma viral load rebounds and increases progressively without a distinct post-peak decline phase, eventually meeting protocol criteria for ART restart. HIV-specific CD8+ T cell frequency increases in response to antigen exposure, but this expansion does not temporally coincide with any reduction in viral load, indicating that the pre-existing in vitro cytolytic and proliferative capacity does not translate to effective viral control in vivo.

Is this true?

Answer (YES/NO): NO